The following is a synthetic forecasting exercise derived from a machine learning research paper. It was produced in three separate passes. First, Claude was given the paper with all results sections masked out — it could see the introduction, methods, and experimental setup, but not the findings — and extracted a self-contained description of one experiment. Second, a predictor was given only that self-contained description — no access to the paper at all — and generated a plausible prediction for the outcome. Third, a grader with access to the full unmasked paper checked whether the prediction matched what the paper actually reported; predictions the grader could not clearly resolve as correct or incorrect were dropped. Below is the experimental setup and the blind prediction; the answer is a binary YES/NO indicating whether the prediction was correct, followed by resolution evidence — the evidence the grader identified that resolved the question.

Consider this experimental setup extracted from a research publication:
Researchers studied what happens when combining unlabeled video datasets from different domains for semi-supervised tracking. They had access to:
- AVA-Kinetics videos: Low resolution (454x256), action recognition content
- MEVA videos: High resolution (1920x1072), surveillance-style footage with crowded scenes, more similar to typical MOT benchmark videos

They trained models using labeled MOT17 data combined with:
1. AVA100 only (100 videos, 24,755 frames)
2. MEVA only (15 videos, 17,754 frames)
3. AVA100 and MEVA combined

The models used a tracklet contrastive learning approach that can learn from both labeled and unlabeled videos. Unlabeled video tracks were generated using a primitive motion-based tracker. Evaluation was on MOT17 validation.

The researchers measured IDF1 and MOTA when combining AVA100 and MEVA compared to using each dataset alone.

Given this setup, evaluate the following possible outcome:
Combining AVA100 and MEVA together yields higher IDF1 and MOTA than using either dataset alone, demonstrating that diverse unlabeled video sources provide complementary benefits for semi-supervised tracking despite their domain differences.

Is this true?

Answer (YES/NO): YES